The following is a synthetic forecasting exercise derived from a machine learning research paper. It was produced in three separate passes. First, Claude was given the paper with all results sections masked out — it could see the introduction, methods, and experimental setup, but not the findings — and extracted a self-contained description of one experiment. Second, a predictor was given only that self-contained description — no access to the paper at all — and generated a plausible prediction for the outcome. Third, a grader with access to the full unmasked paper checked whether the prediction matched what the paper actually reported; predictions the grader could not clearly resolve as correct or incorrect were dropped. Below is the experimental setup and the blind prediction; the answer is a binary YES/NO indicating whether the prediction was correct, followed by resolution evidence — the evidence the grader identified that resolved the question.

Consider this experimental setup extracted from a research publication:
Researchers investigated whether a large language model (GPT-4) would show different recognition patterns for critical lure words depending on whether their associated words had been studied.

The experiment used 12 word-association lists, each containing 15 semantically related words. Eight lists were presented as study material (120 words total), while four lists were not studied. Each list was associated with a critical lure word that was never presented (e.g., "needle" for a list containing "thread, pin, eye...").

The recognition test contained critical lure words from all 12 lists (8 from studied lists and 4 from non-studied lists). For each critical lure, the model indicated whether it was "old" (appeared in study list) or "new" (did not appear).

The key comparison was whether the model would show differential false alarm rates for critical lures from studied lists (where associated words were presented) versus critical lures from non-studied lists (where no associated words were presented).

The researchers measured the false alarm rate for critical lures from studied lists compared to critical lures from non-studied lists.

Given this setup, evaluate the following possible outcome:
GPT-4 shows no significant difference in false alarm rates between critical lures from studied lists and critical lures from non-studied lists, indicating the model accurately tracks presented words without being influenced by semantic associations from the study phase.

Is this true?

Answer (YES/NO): NO